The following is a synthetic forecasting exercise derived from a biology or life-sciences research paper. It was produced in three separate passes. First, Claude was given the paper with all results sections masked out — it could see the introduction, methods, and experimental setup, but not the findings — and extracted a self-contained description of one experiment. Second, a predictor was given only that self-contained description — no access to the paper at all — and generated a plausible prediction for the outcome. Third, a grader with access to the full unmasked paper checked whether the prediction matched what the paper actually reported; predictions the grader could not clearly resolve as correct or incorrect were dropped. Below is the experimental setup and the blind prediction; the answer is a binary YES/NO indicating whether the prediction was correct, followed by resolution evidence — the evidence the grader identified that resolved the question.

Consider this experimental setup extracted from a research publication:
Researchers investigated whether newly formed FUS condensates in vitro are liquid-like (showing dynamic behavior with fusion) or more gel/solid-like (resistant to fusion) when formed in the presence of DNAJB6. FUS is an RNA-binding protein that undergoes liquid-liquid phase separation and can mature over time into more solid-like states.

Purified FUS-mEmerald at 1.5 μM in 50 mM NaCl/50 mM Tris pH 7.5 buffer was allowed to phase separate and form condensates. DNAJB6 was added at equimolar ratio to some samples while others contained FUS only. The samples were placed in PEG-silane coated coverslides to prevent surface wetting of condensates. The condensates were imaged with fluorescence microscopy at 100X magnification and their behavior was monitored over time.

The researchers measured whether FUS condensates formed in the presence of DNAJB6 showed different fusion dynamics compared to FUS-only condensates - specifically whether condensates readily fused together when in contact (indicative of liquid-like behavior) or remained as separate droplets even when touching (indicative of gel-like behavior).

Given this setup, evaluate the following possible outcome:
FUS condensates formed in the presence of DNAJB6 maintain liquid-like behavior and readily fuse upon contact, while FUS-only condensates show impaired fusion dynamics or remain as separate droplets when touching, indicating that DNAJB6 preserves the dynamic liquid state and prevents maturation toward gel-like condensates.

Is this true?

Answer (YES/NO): NO